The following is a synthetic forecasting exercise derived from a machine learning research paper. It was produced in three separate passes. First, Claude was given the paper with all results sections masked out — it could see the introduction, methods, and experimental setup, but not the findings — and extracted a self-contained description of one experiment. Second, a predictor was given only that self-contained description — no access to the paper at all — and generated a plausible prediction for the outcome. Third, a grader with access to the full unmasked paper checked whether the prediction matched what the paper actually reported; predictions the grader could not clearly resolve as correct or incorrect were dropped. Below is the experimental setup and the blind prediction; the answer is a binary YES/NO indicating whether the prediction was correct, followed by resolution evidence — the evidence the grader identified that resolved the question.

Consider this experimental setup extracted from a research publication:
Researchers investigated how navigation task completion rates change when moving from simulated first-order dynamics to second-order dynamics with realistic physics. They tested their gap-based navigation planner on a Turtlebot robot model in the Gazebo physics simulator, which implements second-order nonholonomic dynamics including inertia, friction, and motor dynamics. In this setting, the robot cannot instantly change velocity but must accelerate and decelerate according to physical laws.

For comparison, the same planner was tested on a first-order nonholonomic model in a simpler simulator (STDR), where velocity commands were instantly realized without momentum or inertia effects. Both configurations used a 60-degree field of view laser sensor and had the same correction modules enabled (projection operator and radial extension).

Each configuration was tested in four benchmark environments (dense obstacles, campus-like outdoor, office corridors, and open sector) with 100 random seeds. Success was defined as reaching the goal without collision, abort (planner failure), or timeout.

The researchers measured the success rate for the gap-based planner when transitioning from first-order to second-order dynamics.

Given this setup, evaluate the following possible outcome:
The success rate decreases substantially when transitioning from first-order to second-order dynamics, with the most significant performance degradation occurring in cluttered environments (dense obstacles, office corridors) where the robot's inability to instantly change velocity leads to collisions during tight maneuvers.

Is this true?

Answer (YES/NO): NO